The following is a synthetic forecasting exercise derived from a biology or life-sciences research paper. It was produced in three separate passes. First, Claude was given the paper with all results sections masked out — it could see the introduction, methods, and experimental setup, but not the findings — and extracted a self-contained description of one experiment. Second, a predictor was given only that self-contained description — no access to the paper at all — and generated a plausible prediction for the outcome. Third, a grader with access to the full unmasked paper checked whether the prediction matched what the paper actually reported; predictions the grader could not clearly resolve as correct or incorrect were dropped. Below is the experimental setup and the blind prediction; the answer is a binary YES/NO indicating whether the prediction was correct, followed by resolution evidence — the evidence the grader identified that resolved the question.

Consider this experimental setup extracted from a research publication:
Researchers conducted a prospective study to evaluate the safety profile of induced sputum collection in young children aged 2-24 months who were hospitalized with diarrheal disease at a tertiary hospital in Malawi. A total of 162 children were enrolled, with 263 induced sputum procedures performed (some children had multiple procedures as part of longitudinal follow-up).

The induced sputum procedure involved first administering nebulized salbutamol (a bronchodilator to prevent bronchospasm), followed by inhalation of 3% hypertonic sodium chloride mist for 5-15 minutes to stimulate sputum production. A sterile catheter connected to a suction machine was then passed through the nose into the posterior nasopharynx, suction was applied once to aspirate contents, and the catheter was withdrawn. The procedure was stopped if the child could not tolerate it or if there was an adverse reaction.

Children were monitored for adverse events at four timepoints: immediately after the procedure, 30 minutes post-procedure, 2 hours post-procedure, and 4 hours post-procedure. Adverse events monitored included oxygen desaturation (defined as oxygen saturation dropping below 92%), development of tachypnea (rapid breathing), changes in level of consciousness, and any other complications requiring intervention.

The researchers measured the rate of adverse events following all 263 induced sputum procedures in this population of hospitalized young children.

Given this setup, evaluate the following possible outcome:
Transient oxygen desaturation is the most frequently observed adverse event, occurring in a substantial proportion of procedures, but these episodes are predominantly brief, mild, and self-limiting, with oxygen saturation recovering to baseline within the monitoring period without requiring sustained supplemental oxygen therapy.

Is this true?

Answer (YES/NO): NO